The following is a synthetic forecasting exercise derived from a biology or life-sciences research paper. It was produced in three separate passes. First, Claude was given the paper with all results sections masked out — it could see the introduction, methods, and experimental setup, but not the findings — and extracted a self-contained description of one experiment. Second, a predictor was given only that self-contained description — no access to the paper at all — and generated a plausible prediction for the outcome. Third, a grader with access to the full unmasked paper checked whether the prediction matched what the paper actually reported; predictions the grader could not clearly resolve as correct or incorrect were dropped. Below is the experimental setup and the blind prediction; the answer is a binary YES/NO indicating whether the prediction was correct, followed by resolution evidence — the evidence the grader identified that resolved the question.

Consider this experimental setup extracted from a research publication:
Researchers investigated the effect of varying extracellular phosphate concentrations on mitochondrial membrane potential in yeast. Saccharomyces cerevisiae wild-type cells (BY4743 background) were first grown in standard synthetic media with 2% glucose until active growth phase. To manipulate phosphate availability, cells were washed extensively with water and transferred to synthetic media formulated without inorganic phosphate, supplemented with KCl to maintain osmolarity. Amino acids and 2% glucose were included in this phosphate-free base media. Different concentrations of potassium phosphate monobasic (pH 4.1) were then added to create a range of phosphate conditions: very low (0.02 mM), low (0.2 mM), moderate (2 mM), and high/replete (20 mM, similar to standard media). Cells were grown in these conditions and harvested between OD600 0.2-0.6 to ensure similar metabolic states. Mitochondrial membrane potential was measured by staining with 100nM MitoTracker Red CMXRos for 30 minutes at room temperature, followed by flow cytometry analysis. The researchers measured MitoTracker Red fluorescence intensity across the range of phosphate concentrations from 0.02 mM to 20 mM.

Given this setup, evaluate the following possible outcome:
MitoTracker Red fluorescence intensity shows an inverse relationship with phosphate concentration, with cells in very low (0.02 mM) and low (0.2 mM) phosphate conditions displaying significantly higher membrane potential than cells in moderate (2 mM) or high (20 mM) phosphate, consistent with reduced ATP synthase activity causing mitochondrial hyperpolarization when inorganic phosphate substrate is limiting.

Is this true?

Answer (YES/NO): NO